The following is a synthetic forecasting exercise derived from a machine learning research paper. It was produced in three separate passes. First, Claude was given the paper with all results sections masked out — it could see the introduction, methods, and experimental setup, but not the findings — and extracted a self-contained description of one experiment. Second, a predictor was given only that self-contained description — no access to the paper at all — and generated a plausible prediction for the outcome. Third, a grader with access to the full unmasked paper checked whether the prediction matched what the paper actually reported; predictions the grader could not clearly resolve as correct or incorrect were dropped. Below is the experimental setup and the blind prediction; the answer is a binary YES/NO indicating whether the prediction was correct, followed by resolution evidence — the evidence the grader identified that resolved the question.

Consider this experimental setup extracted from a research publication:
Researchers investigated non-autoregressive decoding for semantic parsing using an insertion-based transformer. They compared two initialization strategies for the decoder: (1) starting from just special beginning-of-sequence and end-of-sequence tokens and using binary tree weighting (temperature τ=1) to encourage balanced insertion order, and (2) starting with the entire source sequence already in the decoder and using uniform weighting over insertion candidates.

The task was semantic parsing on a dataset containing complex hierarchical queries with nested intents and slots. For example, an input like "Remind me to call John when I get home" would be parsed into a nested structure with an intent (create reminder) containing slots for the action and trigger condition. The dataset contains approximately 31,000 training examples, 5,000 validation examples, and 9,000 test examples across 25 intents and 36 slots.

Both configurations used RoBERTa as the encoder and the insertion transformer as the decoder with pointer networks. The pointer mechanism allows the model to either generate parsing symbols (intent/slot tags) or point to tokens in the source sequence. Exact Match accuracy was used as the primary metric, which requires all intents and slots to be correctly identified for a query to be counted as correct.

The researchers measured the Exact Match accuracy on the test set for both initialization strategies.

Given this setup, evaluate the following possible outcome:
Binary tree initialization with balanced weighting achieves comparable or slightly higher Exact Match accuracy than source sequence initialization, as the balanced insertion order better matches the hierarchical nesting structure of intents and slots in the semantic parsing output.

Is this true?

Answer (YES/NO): YES